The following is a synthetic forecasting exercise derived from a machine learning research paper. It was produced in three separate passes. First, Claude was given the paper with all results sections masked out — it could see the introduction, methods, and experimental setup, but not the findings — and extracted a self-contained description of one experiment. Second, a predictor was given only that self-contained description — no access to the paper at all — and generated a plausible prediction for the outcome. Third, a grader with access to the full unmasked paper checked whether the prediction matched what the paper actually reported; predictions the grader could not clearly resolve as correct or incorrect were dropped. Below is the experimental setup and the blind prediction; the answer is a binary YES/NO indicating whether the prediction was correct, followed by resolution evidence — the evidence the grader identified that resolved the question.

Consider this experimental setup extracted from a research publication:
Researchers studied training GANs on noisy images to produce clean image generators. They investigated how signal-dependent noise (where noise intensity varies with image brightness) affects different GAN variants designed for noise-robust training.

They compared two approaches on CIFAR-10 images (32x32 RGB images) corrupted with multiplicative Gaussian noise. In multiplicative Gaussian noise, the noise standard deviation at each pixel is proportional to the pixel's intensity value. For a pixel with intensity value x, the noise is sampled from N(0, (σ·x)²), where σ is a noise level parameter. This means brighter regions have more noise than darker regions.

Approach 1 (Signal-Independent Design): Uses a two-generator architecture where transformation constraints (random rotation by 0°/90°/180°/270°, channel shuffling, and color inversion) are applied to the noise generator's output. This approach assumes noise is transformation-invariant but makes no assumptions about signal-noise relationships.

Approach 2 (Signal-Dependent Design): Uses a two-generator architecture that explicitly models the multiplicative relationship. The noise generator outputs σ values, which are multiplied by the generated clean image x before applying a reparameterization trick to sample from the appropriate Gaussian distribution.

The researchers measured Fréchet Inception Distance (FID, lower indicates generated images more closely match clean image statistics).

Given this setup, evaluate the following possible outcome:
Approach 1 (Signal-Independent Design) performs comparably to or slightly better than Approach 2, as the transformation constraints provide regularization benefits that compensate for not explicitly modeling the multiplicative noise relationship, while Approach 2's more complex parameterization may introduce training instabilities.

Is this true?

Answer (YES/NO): NO